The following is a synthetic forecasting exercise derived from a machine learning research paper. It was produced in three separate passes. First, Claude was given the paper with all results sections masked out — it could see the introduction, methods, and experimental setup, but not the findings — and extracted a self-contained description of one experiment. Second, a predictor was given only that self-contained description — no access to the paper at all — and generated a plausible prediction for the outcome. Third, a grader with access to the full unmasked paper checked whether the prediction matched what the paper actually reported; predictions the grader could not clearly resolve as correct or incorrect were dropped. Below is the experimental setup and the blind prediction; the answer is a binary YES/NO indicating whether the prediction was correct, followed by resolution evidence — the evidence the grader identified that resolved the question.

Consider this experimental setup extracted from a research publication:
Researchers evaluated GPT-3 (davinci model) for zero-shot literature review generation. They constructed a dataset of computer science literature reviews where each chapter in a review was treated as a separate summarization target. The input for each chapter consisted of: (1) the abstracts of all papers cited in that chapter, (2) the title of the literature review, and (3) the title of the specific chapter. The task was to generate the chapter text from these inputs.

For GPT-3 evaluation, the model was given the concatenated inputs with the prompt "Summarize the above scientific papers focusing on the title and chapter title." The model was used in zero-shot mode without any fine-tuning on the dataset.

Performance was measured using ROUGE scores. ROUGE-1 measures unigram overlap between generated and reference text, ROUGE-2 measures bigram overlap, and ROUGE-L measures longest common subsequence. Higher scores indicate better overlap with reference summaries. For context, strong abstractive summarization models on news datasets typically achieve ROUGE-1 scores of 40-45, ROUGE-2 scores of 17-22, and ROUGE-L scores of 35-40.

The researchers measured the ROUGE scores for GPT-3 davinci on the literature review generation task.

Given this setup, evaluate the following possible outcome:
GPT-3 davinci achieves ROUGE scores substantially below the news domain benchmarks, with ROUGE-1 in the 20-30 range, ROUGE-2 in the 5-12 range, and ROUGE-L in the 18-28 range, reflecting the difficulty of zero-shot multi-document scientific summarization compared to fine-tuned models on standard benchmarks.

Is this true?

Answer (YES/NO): NO